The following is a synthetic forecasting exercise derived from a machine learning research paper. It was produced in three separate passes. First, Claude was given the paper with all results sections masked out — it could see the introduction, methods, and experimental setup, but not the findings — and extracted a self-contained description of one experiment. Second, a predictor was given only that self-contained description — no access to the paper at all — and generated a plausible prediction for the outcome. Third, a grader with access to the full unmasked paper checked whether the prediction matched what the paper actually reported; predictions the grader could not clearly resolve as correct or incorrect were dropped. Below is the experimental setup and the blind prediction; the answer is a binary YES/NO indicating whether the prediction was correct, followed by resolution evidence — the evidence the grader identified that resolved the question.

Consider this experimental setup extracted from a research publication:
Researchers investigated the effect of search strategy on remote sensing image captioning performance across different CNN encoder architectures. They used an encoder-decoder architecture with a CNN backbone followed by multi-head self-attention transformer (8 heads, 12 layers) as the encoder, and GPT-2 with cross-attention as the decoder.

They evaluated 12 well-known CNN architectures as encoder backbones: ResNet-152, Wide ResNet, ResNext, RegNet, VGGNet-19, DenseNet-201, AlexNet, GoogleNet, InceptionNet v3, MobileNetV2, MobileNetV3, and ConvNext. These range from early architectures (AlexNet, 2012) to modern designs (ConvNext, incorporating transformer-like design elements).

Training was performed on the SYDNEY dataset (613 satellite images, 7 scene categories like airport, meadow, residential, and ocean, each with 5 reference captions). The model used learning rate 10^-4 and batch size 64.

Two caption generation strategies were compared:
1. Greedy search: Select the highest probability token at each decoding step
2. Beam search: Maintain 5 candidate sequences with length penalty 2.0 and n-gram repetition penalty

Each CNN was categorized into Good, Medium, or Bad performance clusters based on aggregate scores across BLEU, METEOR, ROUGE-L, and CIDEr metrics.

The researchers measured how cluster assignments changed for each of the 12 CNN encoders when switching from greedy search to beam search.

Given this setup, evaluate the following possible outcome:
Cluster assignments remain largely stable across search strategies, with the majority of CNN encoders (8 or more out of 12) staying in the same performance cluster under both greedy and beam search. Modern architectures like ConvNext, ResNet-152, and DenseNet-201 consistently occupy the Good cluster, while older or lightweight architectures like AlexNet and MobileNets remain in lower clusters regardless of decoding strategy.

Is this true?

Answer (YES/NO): NO